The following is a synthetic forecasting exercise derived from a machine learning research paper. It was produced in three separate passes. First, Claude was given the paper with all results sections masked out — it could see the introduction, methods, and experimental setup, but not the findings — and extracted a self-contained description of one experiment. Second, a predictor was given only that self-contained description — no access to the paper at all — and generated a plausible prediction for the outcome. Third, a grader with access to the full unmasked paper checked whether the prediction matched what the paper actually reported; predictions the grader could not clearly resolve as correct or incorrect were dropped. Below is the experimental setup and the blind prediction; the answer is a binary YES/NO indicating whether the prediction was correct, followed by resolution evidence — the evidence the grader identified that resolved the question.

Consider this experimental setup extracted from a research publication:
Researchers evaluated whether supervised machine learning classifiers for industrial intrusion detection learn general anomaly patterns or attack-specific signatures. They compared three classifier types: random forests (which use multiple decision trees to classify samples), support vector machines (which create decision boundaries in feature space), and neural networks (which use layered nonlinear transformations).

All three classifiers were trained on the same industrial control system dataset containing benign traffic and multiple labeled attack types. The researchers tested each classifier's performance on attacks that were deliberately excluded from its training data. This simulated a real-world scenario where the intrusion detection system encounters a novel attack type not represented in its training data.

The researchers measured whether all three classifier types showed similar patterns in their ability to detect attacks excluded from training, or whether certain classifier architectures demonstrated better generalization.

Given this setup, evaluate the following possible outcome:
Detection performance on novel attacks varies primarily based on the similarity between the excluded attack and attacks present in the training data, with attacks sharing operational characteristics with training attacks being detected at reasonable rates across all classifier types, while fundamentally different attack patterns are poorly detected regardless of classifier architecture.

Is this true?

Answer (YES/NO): NO